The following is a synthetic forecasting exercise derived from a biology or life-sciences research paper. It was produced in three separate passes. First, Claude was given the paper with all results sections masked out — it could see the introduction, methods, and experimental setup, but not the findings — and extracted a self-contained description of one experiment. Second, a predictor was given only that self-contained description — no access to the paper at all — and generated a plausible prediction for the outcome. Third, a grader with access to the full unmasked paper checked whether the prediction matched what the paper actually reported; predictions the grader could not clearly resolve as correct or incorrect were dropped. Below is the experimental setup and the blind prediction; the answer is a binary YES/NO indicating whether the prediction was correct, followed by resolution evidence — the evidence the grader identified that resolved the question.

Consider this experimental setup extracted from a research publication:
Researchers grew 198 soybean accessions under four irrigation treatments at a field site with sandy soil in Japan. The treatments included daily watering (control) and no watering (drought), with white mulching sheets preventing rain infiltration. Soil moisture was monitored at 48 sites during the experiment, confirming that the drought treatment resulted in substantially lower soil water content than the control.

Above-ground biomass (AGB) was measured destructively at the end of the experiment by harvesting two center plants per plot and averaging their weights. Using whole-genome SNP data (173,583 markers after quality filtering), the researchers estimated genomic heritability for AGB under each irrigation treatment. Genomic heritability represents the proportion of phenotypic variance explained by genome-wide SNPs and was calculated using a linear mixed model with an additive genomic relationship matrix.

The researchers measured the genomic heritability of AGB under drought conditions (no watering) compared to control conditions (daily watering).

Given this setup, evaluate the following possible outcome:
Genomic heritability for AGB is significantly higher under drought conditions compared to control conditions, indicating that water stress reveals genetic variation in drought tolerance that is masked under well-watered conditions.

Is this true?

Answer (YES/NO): NO